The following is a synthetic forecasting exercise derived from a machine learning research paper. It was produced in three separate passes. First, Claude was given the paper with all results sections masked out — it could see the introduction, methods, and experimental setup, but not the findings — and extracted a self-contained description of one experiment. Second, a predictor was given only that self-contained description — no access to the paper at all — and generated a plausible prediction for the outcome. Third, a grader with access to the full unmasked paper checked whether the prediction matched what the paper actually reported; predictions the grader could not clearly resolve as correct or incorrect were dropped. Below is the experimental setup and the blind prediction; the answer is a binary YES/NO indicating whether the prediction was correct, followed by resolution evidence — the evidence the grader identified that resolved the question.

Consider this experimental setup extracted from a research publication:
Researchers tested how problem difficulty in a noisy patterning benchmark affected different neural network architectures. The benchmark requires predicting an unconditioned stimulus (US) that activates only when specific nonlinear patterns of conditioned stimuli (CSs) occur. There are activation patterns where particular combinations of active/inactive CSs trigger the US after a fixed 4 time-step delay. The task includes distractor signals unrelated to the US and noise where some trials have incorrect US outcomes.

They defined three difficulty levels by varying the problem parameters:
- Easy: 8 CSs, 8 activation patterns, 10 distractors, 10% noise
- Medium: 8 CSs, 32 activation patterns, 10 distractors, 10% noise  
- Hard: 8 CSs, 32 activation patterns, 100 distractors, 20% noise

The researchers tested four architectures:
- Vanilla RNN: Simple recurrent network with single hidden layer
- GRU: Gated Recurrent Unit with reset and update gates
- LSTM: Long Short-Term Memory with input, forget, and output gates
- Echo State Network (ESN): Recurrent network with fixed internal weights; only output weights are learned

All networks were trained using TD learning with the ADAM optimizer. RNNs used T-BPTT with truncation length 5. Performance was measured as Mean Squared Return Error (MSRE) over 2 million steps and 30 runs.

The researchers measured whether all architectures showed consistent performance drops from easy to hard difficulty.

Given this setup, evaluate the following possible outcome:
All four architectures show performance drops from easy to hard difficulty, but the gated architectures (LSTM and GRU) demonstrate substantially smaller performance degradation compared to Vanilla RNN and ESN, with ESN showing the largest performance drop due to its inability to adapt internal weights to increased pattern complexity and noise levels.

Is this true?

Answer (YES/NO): NO